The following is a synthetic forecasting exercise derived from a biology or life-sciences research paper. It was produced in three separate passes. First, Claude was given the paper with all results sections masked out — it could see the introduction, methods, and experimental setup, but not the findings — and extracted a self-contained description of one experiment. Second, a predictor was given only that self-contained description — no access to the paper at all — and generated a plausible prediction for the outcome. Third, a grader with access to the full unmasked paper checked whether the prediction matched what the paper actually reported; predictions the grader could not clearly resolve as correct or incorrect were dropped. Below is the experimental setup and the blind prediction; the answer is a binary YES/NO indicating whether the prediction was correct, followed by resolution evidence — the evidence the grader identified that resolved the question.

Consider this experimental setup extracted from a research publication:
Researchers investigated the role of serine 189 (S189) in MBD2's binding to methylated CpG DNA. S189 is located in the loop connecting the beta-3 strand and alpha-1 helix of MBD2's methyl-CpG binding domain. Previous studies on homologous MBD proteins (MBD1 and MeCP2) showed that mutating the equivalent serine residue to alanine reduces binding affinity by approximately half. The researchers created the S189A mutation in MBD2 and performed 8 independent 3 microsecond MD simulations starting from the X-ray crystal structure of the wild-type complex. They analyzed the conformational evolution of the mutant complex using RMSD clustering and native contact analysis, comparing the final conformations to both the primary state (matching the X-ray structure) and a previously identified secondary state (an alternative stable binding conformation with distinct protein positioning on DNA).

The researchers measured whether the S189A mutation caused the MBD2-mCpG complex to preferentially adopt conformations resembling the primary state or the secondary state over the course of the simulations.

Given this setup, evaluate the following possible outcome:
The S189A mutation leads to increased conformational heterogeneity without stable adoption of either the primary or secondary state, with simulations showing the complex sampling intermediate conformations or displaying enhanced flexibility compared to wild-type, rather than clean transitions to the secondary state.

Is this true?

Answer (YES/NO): NO